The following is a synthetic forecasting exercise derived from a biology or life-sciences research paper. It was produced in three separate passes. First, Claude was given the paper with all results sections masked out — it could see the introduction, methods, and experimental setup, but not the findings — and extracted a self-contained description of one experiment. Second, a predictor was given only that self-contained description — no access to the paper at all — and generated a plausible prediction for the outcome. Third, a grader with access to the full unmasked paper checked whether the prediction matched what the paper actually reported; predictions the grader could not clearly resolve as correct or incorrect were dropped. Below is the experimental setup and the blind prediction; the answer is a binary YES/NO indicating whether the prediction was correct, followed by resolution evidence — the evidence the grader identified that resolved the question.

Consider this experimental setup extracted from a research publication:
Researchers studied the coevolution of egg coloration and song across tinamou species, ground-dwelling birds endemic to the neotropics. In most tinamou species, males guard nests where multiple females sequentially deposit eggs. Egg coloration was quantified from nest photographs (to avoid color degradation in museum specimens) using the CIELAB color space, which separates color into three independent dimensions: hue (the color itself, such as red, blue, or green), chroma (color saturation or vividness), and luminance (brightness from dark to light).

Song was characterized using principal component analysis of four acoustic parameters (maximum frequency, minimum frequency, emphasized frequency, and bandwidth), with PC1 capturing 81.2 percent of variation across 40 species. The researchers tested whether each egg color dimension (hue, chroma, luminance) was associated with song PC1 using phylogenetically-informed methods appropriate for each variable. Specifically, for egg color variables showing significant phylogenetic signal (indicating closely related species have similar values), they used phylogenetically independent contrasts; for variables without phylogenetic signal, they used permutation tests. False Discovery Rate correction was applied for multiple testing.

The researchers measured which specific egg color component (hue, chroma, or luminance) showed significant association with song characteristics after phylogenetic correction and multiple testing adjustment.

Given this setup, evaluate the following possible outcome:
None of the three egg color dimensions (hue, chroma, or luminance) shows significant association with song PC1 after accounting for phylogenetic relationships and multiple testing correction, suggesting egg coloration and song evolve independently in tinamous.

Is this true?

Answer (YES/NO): NO